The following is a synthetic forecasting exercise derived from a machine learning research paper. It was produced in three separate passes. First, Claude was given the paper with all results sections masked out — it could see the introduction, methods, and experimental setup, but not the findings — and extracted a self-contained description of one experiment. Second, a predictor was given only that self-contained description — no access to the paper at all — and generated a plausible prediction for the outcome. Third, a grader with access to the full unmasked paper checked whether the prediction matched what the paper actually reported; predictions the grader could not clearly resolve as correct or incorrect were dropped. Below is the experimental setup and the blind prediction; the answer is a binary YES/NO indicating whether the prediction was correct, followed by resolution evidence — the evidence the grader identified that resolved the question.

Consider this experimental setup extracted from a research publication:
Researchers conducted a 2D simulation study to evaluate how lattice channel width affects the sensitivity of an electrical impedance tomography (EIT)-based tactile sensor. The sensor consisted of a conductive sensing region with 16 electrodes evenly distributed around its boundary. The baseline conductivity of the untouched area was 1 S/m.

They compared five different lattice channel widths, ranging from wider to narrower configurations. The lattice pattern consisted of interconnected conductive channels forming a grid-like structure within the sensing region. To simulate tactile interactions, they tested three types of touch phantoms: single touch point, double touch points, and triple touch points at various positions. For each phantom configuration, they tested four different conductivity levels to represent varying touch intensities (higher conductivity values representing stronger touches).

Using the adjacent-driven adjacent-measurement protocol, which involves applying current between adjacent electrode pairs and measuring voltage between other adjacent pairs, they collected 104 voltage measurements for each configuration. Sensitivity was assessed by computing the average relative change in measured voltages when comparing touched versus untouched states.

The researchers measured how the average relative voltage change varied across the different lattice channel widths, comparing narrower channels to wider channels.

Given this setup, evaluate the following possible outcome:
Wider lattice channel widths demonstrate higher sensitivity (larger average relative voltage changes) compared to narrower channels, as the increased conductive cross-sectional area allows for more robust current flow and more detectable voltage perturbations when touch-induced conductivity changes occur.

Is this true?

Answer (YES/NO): NO